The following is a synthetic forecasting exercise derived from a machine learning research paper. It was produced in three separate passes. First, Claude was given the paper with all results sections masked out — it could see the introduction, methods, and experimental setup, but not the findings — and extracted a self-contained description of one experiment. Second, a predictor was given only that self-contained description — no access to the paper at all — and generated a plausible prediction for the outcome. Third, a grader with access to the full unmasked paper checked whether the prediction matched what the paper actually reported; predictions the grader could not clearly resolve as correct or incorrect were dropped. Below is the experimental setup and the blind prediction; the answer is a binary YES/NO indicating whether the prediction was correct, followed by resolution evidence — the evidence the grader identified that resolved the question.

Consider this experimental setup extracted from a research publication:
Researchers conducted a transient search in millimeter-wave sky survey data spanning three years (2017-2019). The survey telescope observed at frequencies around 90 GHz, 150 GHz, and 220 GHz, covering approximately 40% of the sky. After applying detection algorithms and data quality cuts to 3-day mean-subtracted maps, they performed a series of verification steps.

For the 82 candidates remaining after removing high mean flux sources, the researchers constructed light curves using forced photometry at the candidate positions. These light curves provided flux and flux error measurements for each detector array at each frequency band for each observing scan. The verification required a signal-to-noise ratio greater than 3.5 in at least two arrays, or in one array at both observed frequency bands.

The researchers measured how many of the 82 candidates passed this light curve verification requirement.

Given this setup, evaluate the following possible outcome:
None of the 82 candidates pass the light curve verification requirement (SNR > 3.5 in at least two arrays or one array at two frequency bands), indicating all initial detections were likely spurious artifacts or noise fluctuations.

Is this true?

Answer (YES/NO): NO